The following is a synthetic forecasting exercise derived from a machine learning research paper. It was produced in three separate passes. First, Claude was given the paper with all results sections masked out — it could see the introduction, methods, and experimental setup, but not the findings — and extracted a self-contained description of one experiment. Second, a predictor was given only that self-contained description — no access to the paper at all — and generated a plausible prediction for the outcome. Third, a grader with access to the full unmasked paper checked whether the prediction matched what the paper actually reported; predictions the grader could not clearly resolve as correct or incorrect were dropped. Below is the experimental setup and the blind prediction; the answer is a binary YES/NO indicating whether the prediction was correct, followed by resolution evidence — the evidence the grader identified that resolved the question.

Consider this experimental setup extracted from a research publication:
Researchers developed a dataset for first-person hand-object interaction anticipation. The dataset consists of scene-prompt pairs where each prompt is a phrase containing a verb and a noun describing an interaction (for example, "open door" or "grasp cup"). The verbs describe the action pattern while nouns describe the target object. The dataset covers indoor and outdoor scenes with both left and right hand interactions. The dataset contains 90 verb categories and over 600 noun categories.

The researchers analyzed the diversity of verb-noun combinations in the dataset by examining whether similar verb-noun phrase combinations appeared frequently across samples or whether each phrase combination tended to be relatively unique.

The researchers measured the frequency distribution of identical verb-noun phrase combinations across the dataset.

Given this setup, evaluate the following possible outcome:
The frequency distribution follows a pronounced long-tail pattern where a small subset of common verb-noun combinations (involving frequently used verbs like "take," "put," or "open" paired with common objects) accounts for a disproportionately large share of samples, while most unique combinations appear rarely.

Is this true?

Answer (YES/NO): NO